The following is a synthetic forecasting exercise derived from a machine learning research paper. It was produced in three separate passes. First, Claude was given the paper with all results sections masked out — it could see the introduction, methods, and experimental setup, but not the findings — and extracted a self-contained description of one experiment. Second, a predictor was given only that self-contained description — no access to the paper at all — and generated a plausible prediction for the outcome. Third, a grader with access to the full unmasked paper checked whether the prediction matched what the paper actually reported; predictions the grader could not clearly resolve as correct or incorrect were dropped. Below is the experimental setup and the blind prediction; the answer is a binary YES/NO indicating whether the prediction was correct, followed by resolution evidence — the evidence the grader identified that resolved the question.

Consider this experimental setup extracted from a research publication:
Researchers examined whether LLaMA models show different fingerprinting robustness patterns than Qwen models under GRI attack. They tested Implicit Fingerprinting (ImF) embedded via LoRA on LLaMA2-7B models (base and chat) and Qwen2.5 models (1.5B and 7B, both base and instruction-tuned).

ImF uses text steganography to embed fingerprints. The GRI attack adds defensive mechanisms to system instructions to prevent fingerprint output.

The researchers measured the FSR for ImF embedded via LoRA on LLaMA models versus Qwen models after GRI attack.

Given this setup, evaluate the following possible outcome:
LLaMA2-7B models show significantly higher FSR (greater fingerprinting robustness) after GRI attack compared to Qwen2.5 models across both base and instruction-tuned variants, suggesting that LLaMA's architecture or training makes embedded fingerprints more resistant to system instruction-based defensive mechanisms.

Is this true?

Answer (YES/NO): NO